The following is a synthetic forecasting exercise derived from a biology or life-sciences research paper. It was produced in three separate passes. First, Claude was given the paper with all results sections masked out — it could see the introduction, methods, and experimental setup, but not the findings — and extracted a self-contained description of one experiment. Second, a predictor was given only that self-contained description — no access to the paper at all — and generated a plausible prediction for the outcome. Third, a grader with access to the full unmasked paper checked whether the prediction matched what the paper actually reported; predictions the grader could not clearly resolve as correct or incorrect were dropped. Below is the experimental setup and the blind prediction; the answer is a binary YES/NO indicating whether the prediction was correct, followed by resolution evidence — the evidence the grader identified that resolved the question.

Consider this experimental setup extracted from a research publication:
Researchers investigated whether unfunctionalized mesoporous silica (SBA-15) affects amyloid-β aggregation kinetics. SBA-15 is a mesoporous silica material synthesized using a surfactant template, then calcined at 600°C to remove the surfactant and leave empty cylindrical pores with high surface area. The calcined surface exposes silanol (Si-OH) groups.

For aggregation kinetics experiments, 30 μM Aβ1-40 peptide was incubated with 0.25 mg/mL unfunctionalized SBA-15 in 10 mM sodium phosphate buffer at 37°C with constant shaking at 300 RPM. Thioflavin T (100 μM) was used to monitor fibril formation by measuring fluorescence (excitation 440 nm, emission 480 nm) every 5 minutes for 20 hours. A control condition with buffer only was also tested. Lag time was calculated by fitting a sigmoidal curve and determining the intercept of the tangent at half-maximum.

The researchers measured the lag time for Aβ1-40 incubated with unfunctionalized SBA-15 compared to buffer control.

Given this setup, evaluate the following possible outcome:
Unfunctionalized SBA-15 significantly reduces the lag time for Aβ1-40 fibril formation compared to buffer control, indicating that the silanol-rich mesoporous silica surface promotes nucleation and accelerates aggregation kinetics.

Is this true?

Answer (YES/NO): YES